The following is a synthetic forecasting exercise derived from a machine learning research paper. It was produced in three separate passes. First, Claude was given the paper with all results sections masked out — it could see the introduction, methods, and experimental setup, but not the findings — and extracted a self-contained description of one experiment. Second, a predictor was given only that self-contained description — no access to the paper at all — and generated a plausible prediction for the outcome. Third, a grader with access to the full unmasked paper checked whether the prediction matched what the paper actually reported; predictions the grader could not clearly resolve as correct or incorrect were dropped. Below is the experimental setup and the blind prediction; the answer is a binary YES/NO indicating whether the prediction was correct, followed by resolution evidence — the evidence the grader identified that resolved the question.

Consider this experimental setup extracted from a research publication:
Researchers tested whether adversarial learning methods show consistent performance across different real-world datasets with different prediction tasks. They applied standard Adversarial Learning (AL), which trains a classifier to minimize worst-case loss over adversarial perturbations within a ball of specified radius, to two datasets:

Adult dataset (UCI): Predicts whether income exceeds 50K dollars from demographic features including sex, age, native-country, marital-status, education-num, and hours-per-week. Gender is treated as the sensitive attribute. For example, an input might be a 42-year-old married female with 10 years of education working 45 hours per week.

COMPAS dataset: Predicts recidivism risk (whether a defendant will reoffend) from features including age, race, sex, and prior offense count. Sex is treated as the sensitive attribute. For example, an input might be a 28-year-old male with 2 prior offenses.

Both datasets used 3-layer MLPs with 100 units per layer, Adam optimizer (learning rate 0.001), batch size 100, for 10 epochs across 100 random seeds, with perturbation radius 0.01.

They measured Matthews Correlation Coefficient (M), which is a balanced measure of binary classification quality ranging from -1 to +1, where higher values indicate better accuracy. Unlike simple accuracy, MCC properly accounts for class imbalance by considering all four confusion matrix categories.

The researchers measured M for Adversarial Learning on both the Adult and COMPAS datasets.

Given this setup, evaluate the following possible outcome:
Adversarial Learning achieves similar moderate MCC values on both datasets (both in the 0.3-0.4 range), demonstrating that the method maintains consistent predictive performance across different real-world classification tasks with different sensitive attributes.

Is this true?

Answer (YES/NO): NO